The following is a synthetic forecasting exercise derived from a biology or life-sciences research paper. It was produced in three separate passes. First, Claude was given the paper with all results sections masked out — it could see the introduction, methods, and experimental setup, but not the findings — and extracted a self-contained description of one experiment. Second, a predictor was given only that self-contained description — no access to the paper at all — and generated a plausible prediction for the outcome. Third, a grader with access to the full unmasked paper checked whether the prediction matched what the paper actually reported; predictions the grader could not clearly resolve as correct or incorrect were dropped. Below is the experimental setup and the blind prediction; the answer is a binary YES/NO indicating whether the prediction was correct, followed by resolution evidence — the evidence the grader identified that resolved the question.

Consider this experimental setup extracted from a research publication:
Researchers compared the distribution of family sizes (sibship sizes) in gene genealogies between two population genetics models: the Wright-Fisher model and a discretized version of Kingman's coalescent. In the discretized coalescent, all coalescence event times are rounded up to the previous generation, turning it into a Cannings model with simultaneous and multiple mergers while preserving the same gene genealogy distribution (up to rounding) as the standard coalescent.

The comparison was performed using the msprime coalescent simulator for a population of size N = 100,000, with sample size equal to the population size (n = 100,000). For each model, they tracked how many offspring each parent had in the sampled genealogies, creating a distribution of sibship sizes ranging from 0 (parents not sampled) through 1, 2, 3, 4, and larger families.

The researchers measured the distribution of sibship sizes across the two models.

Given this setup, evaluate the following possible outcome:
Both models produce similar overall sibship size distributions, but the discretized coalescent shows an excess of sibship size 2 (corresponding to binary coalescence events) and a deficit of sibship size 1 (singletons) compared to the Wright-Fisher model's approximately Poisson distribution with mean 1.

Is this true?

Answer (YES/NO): NO